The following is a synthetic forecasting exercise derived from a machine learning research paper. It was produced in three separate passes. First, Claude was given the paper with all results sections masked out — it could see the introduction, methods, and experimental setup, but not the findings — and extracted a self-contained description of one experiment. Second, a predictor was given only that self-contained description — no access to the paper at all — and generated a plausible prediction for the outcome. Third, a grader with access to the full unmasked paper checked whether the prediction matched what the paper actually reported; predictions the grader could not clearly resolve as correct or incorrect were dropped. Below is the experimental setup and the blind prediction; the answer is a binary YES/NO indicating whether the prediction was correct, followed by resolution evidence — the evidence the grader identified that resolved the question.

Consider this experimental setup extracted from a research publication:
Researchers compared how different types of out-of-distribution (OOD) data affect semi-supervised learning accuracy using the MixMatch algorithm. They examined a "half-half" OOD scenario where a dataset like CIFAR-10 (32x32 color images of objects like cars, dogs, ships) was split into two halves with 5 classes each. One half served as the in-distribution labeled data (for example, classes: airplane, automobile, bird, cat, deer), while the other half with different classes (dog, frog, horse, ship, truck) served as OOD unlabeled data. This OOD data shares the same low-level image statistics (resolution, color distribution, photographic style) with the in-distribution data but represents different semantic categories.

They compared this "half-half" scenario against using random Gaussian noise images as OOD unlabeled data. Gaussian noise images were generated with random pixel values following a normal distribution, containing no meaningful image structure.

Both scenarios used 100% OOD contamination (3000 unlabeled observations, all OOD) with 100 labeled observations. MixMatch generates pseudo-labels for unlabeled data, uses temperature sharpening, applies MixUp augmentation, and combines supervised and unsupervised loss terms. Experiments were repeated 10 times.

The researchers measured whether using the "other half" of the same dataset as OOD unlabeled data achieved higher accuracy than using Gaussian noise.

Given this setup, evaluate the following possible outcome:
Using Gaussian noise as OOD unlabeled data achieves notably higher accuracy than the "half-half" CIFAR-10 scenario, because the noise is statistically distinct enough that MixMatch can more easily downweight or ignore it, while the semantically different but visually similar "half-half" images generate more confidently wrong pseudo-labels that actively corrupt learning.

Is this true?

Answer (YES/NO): NO